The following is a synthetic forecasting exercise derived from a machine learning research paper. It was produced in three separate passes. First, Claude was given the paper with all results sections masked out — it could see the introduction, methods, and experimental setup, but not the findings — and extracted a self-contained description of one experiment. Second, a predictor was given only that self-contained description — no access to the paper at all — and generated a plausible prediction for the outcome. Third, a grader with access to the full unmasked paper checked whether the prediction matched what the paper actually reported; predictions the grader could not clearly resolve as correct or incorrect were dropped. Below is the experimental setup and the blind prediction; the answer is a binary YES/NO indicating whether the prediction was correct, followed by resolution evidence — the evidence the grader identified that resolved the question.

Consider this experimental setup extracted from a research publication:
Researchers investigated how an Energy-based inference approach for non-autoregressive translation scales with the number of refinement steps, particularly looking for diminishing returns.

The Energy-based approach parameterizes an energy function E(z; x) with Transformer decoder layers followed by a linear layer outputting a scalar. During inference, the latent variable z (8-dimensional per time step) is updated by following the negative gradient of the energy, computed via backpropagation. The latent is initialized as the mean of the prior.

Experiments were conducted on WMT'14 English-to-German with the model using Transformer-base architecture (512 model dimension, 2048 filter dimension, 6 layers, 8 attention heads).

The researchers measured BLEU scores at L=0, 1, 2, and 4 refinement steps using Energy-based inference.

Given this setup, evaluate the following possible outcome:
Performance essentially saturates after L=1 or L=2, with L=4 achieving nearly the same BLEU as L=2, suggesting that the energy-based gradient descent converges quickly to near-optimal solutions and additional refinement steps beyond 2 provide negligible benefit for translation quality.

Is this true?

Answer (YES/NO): YES